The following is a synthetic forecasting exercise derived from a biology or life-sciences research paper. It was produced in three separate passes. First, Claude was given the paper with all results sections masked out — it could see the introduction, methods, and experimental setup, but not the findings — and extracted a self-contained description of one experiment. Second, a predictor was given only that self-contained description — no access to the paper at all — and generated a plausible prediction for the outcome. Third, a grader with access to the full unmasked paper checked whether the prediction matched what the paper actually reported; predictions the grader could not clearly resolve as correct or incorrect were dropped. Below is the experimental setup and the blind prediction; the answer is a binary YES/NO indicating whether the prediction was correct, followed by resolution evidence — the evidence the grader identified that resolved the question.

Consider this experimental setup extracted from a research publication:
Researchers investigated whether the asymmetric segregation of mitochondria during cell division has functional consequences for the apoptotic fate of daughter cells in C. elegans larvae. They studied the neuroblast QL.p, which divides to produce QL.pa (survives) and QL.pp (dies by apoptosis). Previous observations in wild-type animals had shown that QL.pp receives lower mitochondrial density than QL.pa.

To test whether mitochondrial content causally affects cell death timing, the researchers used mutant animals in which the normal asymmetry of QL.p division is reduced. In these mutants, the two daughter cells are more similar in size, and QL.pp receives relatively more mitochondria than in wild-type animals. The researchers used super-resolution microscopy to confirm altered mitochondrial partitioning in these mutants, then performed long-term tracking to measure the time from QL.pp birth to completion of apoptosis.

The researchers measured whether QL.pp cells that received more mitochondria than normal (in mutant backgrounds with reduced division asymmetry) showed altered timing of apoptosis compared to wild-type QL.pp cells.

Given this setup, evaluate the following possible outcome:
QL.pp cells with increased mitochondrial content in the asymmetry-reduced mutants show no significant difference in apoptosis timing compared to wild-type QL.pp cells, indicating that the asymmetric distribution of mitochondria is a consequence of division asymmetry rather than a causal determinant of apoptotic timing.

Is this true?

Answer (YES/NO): NO